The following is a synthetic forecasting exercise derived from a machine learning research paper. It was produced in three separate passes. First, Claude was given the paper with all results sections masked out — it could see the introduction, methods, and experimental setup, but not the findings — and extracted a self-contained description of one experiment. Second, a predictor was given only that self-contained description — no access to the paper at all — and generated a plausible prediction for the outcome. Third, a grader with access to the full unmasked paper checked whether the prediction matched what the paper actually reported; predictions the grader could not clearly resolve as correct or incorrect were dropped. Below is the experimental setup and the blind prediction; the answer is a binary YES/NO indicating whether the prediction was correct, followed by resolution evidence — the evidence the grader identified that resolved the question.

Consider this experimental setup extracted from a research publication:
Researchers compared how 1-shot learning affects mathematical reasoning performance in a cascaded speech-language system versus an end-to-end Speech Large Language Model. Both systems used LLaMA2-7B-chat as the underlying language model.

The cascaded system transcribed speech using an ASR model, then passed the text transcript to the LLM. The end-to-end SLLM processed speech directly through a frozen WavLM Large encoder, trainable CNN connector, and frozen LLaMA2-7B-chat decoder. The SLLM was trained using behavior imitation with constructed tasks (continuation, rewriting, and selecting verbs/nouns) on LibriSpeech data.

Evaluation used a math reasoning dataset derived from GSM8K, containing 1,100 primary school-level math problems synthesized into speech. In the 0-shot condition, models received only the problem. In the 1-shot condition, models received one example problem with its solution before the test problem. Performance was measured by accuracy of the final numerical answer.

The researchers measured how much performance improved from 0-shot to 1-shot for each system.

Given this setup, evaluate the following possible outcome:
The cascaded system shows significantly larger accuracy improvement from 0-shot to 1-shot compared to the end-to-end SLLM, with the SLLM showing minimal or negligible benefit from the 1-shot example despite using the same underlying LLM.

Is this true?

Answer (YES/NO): NO